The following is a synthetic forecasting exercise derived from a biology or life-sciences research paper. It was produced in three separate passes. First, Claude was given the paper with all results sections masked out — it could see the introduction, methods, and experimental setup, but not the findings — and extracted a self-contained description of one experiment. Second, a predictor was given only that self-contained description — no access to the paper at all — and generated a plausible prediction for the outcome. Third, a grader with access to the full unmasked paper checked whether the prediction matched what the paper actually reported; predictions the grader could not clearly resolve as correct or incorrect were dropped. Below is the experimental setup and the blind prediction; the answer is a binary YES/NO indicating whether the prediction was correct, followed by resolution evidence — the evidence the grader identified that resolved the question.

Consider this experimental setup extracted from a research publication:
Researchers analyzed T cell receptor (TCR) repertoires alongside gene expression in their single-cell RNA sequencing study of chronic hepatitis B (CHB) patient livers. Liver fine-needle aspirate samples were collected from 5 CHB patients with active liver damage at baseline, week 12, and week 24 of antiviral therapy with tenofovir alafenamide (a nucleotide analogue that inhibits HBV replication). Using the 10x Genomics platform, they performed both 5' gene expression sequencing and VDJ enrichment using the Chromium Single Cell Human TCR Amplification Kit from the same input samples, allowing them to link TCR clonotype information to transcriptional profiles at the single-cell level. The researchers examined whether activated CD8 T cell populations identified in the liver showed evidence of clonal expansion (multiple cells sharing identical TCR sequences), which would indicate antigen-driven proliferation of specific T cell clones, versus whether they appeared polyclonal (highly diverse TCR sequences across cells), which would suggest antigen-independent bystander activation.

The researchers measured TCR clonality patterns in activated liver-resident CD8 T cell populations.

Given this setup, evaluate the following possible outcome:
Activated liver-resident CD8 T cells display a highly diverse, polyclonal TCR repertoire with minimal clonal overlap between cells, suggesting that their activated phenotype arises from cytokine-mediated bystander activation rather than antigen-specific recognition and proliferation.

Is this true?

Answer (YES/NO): YES